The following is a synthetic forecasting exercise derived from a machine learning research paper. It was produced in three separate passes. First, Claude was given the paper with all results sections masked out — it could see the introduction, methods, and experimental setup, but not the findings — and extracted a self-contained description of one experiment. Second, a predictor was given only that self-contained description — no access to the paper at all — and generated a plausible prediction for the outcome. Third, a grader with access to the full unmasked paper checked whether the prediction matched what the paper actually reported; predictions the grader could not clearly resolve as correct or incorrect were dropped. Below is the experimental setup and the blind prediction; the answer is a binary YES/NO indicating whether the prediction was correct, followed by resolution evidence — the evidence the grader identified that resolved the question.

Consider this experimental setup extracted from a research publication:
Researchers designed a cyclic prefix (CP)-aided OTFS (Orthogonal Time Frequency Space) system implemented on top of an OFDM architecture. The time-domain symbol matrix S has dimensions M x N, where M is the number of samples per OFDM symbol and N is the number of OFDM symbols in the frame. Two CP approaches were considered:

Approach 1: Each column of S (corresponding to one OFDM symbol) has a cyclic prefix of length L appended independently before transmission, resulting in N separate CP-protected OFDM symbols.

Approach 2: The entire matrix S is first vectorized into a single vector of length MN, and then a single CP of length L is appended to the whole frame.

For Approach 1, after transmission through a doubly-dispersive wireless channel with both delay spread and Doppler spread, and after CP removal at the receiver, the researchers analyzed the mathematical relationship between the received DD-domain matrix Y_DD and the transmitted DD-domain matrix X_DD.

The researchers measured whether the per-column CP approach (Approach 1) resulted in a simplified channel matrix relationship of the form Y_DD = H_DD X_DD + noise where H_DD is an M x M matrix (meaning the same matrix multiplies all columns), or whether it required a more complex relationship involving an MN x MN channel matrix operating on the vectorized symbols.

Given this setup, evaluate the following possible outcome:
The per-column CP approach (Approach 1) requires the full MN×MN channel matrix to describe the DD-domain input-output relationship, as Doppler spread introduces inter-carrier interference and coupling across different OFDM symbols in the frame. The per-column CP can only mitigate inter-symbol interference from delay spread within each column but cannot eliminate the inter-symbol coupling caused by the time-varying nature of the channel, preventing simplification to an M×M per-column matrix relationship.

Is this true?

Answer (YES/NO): NO